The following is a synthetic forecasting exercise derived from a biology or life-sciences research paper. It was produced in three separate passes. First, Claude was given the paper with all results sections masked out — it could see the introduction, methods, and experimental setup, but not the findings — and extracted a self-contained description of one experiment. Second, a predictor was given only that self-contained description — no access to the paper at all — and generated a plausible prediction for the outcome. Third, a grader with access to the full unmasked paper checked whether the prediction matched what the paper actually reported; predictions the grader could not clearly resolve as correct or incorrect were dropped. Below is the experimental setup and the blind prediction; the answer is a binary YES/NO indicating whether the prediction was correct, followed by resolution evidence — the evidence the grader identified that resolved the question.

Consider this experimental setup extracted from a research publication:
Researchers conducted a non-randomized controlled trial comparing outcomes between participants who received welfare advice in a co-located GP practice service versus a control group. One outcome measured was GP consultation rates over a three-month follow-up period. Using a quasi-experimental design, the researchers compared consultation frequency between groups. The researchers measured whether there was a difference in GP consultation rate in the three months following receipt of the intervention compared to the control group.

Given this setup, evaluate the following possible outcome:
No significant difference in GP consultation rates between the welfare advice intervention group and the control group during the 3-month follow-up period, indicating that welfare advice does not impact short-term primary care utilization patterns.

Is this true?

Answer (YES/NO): YES